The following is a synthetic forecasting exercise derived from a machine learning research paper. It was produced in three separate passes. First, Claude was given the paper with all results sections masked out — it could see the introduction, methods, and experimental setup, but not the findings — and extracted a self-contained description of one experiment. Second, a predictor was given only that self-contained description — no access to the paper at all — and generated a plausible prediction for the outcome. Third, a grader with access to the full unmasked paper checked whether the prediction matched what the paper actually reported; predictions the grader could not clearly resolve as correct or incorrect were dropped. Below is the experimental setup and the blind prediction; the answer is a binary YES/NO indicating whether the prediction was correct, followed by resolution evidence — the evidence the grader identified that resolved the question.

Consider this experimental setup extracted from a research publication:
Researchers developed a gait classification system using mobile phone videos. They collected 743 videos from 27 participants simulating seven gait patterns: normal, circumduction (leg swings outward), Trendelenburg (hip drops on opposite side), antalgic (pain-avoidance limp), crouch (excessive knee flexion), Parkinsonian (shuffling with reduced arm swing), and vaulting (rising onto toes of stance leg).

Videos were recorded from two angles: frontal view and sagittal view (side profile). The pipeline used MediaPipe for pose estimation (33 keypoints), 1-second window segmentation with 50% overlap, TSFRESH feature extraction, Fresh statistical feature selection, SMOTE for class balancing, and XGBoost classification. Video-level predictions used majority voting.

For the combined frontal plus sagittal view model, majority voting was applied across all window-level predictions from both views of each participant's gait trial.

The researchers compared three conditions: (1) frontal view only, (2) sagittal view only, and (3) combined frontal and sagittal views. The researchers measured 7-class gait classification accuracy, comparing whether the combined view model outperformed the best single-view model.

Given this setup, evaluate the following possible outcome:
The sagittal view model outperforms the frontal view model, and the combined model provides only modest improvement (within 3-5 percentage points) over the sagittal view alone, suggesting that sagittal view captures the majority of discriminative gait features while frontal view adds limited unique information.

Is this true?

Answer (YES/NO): NO